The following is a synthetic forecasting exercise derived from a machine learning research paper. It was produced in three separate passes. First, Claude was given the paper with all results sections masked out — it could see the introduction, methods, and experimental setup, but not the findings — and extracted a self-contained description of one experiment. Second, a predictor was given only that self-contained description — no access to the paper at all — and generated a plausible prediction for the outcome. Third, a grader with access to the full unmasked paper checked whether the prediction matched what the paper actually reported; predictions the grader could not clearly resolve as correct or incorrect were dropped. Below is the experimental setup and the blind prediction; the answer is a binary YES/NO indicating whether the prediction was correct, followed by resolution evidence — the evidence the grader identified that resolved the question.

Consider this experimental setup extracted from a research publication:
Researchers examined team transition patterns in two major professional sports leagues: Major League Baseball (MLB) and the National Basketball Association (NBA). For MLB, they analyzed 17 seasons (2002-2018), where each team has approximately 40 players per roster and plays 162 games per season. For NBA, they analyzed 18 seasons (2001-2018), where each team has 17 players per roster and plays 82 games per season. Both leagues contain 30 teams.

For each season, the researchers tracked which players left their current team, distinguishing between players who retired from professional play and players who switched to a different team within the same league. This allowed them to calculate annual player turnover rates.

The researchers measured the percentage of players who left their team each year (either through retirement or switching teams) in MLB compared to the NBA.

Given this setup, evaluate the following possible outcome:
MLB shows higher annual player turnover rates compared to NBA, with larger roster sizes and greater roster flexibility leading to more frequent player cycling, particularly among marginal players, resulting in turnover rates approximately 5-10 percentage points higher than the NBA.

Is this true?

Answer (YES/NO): NO